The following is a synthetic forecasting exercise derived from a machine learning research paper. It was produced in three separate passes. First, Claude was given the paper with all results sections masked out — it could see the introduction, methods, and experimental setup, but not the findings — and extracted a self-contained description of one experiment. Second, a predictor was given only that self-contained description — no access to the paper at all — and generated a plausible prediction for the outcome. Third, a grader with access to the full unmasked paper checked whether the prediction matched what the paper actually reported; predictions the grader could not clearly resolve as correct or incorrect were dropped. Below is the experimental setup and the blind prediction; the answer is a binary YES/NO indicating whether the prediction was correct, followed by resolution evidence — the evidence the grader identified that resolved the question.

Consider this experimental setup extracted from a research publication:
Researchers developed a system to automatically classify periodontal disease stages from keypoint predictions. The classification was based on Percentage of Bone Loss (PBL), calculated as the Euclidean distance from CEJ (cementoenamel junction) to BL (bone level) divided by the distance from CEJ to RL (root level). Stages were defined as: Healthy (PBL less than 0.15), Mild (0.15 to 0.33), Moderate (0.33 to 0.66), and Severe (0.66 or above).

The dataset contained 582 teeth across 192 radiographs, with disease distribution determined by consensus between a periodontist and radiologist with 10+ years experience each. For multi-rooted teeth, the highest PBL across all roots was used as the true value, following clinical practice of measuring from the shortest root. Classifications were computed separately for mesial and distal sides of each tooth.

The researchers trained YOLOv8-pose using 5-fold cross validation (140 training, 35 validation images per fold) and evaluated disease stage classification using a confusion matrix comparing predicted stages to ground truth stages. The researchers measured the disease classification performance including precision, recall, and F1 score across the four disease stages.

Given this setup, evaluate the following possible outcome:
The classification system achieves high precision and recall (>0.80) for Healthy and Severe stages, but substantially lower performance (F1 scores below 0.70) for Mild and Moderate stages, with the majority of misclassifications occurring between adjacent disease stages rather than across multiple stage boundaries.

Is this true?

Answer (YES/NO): NO